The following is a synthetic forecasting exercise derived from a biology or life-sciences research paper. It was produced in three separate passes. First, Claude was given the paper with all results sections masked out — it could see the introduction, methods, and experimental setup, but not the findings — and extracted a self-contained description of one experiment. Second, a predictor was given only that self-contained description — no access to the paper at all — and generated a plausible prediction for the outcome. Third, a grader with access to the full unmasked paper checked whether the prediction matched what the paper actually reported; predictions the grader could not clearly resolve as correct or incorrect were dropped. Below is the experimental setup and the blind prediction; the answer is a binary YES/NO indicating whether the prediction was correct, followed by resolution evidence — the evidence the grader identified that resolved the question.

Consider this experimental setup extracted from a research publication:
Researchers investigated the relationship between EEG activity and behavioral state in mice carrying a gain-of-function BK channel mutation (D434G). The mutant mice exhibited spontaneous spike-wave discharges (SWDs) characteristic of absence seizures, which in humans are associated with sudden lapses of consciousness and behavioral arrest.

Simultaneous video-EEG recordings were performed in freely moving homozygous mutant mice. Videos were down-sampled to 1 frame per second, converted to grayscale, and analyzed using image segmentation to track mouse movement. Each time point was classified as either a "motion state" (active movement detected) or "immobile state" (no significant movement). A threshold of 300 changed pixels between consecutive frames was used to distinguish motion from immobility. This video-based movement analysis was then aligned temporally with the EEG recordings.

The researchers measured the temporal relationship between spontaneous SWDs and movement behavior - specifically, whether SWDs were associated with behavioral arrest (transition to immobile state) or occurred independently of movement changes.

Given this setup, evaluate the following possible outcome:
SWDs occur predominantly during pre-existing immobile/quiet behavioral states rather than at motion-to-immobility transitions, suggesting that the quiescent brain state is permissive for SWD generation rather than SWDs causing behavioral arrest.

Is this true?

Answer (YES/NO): NO